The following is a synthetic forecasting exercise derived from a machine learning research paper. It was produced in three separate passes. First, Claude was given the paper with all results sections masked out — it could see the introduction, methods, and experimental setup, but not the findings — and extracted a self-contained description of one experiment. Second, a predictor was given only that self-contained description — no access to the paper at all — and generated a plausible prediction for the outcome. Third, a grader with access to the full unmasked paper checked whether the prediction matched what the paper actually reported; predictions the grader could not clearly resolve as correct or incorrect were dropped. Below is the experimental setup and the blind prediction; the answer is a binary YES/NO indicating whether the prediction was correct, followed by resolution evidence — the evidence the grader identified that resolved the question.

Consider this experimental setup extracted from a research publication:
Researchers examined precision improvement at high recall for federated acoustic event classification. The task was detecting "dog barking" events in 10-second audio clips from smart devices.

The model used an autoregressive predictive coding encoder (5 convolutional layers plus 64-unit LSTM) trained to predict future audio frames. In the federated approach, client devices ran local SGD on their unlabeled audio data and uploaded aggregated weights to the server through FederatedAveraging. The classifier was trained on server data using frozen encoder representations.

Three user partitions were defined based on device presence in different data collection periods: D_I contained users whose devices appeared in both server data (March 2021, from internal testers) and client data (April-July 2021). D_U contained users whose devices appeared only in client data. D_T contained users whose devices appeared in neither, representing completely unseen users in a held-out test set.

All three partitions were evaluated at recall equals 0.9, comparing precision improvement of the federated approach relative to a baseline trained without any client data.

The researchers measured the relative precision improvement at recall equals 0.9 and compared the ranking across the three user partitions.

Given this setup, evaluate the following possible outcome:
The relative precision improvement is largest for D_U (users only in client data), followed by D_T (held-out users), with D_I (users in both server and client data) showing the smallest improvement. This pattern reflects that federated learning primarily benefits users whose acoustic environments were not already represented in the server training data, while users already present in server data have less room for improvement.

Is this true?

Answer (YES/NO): YES